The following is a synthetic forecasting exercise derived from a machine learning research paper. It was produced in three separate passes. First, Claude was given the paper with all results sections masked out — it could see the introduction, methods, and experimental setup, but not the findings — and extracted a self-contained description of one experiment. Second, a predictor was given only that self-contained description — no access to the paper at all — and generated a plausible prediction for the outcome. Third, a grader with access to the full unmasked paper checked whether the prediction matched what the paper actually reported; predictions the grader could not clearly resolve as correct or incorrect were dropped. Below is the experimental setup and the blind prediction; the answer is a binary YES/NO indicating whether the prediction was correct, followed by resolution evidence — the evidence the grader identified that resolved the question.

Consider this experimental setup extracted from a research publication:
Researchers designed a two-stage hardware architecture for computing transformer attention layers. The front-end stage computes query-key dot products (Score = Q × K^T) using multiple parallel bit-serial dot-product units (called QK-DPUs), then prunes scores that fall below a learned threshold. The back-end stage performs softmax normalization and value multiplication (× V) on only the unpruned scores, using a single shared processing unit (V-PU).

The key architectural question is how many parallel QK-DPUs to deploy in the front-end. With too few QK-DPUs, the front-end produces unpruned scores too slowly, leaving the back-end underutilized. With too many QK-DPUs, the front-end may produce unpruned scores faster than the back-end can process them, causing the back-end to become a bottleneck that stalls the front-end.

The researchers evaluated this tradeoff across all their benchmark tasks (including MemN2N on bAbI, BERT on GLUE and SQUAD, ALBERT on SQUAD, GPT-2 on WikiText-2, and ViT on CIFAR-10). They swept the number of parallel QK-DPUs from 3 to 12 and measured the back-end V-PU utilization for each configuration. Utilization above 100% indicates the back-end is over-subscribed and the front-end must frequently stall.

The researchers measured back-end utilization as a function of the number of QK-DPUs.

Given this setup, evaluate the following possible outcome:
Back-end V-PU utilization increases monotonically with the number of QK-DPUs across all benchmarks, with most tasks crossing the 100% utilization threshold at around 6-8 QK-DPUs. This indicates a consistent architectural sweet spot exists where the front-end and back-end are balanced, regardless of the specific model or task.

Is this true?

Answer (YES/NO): NO